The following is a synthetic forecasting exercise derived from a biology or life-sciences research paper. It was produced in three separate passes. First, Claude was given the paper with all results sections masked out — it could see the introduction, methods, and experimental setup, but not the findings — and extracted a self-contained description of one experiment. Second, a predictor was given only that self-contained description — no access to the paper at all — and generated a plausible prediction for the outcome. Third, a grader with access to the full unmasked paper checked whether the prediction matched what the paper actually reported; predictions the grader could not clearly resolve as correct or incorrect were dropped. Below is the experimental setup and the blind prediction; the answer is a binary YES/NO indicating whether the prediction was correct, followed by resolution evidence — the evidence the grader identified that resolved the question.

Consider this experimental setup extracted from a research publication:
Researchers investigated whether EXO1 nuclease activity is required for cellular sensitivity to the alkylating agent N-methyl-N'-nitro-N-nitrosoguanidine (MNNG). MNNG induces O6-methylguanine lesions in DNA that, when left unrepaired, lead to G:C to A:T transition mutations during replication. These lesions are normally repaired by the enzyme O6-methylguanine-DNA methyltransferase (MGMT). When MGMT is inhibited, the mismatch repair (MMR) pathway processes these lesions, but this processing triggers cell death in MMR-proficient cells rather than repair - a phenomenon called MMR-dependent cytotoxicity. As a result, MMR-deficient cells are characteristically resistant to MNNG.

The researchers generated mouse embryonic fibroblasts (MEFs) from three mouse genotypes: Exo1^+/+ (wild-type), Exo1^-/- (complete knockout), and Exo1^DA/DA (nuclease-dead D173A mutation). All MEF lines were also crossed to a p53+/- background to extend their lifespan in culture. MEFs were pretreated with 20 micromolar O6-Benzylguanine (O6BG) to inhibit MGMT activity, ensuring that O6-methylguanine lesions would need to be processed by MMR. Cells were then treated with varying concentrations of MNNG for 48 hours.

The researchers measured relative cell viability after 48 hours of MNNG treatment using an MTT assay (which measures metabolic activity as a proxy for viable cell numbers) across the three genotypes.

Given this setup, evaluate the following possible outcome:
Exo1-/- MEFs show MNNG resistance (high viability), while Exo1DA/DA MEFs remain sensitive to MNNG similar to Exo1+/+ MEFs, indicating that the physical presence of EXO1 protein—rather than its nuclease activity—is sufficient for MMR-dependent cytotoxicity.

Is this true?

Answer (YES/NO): NO